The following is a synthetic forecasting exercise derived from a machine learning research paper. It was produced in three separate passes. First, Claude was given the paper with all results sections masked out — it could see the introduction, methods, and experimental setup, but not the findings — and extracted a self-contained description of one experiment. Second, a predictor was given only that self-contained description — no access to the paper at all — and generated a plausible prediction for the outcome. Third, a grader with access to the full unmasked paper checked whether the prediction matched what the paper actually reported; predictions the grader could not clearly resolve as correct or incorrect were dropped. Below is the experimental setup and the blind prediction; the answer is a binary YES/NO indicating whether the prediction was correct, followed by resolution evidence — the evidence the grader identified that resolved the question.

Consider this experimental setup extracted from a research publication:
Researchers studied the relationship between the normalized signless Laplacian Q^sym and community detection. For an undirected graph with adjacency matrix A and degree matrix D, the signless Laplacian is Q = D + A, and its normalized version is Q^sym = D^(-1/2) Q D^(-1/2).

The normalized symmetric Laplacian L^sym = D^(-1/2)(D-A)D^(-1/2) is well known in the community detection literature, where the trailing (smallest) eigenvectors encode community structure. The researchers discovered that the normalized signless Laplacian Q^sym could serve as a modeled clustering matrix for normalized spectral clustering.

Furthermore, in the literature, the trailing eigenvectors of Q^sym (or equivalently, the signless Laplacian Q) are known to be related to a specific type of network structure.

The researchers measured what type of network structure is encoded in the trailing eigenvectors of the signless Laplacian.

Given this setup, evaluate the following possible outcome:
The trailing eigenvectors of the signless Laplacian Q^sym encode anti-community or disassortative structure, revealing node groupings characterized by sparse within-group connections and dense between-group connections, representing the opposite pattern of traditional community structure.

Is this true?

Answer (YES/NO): YES